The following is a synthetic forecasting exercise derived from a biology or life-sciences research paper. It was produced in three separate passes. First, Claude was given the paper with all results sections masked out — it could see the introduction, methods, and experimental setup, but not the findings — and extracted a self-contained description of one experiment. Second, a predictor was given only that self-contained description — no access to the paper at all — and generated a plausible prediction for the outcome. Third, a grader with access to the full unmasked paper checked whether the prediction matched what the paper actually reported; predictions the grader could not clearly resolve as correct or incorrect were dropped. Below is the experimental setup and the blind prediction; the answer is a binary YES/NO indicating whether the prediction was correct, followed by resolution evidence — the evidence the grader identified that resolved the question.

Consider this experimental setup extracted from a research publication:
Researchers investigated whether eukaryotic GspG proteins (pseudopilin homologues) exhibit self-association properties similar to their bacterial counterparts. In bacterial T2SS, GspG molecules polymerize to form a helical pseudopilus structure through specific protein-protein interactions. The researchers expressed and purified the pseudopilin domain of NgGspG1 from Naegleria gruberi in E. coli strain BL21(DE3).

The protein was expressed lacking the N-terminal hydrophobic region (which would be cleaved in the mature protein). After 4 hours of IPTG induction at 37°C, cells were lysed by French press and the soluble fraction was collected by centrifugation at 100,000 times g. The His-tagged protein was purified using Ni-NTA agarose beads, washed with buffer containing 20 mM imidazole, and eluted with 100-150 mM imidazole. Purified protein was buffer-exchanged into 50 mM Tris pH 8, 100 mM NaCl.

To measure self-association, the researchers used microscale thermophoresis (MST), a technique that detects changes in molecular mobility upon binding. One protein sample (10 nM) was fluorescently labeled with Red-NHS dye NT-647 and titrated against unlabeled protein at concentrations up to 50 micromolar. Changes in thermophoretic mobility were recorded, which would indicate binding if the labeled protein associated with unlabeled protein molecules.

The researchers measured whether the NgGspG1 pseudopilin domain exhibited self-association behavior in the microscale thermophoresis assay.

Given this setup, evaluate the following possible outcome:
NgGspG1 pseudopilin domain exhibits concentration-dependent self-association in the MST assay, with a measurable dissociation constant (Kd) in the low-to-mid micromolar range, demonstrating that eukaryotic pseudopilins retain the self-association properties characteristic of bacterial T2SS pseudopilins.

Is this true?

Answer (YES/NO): NO